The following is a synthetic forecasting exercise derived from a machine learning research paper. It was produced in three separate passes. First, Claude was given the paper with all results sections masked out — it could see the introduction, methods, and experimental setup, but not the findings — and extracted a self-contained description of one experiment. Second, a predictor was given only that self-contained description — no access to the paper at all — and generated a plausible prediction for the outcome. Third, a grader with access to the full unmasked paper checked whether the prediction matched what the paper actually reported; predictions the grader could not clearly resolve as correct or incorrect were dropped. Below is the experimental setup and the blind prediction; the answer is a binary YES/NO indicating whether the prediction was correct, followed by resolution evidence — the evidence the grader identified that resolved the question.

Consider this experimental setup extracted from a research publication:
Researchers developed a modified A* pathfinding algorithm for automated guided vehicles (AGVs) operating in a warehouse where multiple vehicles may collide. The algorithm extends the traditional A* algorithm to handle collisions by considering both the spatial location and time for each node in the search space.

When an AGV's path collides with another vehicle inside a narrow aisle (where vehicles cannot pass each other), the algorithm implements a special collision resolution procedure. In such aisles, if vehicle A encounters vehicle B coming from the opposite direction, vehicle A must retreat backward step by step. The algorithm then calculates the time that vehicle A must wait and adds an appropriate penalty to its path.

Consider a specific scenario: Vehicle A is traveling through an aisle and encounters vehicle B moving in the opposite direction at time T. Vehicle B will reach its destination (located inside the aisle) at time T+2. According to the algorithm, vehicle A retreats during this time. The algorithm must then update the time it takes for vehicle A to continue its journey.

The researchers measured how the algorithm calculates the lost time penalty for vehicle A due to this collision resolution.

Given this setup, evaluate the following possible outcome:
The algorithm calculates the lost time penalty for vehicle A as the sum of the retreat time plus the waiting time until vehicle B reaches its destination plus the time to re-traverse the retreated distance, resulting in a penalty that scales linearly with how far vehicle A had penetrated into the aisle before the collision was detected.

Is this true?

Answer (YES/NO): NO